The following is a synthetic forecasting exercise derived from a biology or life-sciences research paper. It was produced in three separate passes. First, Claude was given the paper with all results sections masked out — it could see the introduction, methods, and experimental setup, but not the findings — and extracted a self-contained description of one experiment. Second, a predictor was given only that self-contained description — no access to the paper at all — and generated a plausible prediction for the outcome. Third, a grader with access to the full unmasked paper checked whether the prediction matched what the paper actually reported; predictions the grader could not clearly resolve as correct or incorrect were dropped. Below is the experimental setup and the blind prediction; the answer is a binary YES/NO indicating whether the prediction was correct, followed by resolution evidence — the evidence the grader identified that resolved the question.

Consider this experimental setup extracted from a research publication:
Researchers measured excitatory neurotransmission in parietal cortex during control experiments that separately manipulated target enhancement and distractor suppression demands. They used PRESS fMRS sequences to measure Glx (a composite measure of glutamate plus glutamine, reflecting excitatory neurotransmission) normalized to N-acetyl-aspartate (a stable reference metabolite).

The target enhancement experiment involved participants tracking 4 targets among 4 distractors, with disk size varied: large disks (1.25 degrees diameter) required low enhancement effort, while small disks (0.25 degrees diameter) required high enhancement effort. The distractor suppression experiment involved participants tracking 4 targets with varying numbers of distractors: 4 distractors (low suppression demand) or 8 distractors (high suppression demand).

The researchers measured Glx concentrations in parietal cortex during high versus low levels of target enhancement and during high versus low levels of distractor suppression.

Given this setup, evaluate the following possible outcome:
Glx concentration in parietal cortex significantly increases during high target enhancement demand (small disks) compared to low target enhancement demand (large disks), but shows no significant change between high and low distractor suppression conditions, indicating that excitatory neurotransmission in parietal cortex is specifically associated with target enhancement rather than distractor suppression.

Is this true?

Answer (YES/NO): NO